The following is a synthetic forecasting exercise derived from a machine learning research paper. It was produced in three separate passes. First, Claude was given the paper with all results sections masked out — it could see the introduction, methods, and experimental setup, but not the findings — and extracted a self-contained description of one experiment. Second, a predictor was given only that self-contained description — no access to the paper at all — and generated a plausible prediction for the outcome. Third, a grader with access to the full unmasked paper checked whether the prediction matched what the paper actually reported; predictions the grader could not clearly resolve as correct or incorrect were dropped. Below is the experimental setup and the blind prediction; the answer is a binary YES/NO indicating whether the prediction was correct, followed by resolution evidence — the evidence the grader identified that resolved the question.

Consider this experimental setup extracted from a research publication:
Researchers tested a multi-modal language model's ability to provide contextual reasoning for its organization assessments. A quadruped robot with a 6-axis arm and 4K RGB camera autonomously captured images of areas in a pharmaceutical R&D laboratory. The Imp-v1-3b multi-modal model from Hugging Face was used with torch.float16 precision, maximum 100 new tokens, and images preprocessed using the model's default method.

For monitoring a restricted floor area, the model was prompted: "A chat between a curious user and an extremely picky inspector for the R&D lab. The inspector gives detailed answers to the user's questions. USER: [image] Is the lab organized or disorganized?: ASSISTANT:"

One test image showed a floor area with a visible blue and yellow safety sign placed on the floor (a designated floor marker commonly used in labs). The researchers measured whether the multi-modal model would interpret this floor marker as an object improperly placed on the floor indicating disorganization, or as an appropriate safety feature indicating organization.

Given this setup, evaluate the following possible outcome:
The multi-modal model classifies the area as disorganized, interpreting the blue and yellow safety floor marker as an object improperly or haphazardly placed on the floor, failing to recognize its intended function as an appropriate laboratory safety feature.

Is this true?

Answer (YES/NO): NO